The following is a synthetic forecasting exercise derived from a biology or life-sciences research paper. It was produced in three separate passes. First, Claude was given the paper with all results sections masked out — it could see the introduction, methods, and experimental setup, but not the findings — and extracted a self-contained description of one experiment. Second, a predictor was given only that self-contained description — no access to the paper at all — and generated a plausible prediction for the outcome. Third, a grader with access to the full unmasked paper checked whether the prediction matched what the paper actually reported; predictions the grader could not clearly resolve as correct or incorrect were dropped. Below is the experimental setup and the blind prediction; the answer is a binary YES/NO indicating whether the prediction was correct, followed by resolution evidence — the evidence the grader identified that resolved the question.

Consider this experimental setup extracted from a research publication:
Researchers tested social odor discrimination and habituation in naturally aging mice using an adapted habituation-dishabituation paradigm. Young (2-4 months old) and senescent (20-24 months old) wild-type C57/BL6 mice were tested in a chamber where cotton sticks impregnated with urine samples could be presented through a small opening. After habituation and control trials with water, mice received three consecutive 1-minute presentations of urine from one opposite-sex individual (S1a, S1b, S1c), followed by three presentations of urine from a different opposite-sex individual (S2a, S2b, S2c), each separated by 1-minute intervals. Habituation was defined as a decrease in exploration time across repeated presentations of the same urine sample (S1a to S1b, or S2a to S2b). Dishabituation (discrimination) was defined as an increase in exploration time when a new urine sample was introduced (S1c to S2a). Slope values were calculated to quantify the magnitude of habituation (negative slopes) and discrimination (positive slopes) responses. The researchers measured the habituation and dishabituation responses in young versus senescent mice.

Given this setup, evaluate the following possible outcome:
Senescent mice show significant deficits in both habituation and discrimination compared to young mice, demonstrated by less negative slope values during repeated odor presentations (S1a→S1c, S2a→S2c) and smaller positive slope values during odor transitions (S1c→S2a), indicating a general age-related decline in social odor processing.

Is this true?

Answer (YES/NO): YES